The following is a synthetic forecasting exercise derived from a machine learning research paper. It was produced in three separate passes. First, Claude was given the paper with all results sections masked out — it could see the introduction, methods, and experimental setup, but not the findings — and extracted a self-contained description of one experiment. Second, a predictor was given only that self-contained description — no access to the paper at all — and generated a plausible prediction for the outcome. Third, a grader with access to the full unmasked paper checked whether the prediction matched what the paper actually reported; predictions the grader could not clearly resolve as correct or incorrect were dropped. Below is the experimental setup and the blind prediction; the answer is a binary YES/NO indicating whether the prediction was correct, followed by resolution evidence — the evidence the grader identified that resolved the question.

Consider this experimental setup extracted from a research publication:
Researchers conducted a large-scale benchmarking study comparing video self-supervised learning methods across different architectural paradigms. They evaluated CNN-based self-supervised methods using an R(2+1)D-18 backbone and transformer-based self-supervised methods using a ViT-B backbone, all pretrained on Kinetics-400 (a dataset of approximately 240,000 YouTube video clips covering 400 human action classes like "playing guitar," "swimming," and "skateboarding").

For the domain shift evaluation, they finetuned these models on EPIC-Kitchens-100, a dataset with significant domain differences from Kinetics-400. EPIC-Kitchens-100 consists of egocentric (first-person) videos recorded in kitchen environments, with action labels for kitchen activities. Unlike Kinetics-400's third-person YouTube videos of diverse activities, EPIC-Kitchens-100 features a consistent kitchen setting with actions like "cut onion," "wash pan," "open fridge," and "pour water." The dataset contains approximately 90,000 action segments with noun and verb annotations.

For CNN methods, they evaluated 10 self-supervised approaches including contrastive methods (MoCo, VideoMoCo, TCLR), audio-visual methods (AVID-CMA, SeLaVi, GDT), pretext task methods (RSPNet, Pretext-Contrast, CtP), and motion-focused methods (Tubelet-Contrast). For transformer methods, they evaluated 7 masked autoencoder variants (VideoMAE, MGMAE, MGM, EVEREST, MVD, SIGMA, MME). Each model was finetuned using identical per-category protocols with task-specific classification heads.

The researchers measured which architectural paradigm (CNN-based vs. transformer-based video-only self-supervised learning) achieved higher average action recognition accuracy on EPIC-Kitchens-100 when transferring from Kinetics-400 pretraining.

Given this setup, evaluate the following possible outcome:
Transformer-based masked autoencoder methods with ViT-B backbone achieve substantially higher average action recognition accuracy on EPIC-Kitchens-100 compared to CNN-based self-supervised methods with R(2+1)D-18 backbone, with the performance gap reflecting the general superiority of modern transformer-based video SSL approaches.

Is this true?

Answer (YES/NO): YES